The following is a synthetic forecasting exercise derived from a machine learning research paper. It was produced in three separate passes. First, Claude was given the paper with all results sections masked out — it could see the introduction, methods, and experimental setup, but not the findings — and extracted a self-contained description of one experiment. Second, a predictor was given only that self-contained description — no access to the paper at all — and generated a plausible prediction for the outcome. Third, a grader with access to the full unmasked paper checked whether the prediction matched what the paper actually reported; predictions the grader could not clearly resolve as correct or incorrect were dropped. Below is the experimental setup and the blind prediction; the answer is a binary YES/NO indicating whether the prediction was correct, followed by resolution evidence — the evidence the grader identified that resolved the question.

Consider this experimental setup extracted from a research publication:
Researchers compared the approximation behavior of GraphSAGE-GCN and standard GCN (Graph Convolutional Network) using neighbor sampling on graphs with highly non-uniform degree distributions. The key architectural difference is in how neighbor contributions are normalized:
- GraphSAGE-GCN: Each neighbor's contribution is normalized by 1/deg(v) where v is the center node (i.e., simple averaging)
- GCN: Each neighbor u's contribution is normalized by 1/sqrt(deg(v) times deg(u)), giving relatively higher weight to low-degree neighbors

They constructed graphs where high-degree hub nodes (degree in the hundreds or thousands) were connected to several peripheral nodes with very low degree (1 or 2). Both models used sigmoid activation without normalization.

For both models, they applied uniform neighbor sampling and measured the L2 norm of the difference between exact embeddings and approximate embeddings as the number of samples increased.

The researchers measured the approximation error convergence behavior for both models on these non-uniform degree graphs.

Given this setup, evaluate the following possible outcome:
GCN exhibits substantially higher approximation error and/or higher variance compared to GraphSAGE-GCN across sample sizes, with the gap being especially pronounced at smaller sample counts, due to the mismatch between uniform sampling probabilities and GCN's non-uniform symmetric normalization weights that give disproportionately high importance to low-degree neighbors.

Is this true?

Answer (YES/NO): NO